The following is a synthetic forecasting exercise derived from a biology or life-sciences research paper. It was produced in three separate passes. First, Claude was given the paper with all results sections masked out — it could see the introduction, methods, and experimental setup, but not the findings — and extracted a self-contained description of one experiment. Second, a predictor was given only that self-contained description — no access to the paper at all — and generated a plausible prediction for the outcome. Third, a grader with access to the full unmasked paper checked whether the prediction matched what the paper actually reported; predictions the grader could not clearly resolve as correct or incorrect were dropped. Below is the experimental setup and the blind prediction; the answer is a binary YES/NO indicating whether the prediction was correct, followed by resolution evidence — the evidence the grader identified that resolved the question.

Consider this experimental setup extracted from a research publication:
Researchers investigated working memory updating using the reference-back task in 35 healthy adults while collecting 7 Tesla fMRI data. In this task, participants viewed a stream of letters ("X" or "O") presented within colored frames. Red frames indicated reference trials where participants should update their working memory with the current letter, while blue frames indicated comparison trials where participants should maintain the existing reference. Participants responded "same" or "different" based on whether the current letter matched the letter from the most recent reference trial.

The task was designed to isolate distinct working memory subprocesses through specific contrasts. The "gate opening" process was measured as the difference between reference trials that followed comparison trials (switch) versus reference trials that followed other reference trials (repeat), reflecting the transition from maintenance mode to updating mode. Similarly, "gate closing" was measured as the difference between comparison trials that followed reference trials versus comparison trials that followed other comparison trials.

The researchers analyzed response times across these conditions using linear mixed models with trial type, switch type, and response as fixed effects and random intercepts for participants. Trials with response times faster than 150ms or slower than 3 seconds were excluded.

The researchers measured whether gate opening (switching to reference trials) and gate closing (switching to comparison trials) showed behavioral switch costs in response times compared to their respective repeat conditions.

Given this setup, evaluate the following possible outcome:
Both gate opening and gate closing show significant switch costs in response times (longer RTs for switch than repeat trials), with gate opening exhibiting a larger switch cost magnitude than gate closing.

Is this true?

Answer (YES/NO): NO